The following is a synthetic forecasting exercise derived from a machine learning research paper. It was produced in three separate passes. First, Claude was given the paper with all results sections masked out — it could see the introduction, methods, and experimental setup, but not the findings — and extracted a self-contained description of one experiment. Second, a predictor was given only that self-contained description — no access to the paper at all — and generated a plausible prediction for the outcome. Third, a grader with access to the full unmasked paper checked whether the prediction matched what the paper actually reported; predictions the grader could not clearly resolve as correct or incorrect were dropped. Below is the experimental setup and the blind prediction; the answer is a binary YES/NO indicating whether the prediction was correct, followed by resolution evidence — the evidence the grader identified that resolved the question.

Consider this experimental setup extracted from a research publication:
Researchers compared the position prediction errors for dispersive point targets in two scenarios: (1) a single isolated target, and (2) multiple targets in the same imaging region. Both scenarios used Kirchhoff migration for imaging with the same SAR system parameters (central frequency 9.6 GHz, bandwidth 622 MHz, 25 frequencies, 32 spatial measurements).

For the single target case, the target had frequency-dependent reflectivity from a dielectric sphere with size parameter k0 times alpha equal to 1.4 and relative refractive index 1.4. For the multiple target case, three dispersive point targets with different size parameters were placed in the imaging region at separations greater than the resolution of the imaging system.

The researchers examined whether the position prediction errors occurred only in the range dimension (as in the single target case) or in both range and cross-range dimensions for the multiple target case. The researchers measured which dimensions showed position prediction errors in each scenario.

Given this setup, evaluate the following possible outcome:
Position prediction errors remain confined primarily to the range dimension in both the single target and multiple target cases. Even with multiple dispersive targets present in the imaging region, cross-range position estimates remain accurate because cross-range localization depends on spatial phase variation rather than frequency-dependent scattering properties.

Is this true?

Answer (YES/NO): NO